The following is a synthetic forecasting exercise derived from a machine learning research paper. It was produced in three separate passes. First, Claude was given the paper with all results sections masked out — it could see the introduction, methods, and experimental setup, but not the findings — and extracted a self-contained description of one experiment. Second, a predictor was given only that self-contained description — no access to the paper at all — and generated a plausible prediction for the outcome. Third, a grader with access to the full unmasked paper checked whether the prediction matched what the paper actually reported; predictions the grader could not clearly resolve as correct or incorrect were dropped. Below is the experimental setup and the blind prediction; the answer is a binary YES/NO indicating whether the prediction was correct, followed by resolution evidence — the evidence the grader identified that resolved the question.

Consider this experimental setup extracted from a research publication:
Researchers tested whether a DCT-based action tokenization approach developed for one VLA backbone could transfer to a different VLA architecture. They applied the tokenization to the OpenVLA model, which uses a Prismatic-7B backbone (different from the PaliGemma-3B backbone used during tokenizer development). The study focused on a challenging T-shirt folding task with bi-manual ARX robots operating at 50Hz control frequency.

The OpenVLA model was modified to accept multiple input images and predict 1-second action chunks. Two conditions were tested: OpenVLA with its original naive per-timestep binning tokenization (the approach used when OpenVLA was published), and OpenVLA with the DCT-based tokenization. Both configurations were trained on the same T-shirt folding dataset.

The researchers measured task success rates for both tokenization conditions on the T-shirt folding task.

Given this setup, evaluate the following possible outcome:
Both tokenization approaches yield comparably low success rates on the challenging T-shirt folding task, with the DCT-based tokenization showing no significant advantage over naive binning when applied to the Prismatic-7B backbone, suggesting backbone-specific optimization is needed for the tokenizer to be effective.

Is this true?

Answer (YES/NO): NO